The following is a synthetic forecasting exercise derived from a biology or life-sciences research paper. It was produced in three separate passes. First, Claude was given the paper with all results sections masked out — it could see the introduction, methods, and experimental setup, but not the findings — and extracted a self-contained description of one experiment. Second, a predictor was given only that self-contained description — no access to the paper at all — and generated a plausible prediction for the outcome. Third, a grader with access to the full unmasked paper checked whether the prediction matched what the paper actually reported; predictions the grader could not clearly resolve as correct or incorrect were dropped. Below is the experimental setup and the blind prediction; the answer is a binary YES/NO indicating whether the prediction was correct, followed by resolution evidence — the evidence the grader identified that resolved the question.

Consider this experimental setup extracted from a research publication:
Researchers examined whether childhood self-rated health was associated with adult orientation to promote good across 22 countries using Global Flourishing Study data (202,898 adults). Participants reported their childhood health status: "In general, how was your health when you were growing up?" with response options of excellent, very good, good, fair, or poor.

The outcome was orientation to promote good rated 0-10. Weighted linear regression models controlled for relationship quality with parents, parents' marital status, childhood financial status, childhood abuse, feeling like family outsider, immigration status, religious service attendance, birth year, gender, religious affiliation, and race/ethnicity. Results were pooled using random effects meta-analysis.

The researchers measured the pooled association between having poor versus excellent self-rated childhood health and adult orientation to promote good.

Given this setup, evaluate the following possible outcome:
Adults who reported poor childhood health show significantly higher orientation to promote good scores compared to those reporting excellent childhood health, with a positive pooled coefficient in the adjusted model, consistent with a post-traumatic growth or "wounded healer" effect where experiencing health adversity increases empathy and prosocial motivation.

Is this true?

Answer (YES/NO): NO